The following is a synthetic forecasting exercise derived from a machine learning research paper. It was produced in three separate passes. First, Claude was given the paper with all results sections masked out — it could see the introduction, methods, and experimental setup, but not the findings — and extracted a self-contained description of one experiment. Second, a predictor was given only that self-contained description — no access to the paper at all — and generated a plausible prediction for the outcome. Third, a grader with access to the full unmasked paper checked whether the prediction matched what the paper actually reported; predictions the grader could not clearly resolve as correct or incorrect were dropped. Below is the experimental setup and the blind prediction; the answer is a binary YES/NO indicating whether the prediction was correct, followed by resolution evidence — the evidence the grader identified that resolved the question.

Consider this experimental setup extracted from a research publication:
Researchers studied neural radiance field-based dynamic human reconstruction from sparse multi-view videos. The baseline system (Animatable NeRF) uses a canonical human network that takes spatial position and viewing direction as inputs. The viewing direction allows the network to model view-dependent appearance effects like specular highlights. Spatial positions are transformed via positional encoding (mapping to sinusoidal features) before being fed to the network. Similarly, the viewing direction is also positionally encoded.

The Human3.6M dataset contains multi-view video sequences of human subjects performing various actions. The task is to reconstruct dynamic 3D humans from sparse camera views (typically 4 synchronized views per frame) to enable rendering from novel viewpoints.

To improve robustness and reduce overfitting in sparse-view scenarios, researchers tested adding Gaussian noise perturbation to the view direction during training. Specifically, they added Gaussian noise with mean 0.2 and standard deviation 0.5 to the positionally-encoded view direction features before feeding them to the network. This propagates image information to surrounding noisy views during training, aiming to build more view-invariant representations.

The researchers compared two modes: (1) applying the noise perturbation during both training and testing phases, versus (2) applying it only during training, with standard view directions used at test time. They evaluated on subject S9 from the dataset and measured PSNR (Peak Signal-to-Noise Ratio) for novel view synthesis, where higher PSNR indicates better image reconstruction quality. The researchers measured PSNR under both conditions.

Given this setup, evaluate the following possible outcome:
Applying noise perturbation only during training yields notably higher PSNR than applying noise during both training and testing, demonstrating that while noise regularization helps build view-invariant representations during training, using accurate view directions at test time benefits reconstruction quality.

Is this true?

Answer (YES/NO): NO